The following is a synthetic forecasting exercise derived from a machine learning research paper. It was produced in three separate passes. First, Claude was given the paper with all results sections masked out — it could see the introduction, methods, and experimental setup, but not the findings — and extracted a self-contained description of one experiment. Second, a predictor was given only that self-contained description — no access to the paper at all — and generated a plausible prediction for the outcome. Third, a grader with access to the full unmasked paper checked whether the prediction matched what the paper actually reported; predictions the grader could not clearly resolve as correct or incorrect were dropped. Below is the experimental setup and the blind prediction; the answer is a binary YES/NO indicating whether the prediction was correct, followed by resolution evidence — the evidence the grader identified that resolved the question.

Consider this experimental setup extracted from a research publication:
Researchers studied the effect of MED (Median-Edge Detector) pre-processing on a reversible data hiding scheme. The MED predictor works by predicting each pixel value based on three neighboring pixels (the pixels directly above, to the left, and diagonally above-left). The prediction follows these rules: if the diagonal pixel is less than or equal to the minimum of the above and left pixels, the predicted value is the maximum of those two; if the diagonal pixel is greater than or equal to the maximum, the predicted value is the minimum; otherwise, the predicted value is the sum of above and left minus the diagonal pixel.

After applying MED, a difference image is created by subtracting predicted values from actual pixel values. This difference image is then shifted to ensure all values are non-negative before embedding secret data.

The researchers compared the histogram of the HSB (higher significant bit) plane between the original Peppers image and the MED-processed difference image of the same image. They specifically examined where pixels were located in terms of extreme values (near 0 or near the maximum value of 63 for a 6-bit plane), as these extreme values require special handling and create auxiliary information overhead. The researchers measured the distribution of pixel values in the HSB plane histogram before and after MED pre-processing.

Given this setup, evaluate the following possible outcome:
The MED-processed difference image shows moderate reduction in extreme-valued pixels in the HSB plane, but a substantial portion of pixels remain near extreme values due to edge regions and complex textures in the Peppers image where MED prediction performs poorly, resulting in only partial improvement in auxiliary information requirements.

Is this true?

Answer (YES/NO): NO